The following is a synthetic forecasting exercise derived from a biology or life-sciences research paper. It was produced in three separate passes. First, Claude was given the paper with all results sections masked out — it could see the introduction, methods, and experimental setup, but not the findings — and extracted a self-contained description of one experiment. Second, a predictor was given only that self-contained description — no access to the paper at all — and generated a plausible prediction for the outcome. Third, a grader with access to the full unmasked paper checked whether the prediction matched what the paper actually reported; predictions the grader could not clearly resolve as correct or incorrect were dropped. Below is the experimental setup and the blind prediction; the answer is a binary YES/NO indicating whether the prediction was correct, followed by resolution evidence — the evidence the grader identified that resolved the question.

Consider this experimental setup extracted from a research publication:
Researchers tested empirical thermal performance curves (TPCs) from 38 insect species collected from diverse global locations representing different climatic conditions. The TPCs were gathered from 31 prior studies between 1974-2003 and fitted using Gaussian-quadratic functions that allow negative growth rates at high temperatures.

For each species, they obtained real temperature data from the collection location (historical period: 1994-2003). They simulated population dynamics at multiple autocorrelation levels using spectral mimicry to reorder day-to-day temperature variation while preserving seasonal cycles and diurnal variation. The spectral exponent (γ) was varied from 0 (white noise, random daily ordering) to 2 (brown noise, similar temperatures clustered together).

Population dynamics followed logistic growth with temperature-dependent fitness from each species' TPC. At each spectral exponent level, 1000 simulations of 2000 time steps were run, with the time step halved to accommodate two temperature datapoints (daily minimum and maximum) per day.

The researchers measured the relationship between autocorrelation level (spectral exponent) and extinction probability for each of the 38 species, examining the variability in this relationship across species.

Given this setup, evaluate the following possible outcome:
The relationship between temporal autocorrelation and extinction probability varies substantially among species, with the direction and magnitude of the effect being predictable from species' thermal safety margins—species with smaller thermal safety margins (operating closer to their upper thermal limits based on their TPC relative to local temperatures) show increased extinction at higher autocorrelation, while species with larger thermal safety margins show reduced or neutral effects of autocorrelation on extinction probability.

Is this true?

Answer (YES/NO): NO